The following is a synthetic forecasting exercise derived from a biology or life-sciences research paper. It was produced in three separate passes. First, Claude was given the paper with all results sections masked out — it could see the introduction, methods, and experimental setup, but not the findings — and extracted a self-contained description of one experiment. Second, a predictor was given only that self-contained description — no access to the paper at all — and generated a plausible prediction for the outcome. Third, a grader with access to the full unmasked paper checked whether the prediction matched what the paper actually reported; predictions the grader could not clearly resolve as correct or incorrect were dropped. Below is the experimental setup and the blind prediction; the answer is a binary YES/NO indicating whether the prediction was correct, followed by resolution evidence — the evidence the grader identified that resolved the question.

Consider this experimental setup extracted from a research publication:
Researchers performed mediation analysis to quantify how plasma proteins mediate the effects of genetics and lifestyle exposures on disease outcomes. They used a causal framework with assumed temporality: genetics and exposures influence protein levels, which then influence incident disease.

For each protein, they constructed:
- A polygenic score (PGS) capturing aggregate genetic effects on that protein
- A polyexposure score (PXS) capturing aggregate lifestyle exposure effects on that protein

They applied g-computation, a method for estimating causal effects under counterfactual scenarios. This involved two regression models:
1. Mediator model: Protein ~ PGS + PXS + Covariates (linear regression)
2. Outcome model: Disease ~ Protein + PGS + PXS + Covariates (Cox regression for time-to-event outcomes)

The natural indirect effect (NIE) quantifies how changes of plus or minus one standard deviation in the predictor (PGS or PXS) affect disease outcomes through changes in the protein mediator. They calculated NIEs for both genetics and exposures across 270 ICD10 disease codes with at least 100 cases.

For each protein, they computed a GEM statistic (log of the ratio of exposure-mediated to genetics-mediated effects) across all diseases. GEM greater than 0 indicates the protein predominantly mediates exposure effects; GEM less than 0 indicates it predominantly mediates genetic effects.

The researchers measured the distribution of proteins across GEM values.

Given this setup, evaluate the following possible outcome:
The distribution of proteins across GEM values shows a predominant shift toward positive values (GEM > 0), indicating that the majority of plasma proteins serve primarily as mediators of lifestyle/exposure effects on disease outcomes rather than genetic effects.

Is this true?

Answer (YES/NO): NO